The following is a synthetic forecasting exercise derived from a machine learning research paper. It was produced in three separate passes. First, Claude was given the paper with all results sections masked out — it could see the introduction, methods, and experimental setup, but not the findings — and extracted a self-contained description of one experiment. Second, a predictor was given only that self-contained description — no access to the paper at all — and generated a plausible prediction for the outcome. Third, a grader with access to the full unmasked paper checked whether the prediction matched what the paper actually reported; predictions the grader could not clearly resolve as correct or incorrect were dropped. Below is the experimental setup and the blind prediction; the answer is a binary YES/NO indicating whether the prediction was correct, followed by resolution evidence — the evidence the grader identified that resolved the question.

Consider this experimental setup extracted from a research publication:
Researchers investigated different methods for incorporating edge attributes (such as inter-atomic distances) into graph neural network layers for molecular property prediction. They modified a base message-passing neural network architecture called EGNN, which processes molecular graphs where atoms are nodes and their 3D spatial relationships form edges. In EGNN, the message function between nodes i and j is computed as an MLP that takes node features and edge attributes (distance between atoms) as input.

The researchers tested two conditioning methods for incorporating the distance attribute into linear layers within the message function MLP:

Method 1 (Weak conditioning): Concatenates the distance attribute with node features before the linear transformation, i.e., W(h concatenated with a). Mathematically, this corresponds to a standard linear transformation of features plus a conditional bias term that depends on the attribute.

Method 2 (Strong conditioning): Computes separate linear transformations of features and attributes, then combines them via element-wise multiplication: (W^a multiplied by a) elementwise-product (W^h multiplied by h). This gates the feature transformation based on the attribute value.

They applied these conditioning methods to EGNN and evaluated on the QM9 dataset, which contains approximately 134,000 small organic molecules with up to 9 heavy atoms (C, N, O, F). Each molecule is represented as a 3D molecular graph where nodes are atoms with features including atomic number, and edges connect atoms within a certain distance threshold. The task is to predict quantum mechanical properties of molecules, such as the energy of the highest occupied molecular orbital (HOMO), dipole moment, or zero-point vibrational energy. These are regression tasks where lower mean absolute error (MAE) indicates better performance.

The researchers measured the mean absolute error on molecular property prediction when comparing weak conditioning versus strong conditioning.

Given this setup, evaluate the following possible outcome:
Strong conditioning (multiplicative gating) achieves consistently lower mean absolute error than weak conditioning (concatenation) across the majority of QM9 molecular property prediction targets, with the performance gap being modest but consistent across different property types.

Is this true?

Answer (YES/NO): YES